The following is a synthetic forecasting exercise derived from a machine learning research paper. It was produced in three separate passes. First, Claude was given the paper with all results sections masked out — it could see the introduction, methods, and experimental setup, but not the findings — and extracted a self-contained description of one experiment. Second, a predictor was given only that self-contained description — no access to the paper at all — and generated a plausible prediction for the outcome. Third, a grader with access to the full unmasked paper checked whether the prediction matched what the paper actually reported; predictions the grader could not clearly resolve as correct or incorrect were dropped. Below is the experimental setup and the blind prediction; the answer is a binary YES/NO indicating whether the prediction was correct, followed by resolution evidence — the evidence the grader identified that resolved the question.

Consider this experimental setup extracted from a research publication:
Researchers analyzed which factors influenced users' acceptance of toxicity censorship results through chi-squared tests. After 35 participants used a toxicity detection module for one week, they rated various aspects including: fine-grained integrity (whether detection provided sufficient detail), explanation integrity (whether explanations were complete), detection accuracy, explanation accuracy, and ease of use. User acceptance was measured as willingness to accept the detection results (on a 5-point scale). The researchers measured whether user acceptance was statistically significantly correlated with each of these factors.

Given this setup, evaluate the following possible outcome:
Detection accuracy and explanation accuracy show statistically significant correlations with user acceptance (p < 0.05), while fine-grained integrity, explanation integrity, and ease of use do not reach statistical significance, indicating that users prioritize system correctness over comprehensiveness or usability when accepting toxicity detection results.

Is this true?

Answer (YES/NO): NO